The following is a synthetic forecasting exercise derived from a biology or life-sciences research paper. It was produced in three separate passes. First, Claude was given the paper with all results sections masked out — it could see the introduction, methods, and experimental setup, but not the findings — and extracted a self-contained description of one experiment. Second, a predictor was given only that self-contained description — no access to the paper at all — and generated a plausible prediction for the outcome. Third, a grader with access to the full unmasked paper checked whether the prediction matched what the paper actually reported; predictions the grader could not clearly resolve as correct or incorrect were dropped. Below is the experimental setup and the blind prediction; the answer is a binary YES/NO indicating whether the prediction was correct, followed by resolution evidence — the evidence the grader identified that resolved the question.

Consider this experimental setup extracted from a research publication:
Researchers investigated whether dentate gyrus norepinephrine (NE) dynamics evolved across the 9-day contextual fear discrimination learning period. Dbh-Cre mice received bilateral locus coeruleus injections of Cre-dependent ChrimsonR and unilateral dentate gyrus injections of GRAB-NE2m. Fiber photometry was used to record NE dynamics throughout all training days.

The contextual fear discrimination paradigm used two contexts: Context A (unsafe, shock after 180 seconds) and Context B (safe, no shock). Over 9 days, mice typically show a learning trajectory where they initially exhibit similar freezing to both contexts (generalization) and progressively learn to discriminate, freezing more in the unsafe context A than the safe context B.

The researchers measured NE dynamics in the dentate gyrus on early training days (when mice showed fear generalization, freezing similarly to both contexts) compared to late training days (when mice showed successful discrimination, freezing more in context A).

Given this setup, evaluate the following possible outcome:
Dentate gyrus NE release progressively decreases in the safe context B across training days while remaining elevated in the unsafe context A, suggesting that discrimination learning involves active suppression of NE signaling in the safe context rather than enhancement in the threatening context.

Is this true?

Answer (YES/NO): NO